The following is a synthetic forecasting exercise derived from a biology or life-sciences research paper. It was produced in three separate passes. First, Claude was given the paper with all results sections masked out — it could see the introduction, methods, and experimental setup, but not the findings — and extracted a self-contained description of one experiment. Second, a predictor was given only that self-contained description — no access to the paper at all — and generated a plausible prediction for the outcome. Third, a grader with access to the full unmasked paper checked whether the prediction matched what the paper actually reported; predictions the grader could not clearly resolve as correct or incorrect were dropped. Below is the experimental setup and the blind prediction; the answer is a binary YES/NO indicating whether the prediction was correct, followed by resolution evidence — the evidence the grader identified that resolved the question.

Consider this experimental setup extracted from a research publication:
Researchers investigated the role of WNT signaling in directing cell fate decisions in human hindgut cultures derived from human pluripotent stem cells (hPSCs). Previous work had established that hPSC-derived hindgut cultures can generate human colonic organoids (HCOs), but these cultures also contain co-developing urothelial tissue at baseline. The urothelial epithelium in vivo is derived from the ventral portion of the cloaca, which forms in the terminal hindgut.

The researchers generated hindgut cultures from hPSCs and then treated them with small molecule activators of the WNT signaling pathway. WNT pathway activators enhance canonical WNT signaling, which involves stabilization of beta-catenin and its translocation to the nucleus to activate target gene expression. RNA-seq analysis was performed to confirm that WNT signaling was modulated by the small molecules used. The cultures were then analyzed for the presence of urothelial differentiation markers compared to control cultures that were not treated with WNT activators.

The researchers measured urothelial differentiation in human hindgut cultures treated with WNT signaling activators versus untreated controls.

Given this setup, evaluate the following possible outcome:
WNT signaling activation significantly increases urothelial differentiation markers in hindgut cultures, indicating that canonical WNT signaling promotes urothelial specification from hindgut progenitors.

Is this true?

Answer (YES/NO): YES